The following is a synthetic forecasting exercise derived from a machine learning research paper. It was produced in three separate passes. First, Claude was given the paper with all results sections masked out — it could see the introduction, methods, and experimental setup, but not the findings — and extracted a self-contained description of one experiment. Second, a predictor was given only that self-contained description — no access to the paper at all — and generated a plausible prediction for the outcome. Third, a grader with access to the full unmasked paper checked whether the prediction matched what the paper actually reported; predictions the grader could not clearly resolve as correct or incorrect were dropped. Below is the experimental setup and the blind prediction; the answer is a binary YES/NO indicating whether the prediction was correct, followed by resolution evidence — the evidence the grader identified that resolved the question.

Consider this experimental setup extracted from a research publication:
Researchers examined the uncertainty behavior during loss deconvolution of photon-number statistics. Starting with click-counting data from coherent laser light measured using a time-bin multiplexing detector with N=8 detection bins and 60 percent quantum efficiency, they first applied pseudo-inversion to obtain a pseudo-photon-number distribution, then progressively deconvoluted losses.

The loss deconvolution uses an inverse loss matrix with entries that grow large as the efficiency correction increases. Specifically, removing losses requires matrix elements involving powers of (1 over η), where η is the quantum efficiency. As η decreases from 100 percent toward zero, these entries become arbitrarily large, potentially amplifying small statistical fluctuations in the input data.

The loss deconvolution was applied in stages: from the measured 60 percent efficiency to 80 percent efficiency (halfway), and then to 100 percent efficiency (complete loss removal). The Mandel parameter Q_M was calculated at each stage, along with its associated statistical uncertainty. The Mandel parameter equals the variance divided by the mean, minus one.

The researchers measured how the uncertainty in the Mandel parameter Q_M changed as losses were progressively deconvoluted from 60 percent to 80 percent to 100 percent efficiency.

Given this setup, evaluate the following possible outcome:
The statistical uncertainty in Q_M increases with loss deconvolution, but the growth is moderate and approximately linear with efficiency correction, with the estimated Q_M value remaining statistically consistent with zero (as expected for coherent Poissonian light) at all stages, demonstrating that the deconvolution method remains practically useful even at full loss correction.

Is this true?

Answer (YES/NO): NO